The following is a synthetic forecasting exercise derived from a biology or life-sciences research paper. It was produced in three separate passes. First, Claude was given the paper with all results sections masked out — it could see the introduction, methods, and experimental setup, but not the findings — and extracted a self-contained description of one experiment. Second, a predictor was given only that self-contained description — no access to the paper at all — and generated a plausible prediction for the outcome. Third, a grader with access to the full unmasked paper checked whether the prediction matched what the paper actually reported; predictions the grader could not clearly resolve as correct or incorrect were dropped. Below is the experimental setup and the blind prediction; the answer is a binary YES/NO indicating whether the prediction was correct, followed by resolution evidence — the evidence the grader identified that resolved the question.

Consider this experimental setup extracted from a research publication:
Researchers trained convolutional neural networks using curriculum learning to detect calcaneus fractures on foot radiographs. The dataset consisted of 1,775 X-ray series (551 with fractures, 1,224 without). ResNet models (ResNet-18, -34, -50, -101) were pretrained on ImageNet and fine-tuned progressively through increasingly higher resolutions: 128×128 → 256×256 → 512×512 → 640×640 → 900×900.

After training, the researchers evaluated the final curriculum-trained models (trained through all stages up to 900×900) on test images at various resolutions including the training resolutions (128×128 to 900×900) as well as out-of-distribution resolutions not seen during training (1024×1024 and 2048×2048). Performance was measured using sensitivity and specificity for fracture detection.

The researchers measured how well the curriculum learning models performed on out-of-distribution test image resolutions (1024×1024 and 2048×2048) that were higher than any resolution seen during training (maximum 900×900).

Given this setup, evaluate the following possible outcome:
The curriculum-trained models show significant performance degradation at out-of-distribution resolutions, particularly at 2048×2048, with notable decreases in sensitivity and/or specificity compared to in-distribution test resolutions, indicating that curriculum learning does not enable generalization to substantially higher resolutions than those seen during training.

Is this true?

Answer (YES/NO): YES